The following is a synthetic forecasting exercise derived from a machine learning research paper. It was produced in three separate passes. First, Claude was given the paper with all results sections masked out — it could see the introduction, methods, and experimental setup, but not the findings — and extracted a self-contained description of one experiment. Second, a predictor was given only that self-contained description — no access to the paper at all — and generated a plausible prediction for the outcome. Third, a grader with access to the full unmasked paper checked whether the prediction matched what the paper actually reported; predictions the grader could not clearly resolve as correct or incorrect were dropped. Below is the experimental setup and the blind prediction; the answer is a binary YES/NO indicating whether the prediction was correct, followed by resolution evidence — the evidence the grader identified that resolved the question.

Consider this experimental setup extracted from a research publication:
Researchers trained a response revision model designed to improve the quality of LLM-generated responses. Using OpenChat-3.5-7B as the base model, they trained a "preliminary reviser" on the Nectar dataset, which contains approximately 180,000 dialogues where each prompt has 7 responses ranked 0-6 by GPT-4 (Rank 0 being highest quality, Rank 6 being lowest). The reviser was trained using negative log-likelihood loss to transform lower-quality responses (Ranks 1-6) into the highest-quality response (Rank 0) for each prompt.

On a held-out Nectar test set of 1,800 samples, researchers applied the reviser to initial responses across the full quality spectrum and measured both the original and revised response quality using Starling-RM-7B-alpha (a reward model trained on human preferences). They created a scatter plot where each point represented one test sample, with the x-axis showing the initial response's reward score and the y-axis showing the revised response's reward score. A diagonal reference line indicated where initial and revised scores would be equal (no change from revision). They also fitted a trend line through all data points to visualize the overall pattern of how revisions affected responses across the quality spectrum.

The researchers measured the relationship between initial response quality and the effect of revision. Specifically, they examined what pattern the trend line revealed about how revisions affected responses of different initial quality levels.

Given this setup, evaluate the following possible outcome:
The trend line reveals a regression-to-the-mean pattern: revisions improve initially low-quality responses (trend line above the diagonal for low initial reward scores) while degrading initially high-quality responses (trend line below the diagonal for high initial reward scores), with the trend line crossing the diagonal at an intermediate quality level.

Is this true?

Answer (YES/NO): YES